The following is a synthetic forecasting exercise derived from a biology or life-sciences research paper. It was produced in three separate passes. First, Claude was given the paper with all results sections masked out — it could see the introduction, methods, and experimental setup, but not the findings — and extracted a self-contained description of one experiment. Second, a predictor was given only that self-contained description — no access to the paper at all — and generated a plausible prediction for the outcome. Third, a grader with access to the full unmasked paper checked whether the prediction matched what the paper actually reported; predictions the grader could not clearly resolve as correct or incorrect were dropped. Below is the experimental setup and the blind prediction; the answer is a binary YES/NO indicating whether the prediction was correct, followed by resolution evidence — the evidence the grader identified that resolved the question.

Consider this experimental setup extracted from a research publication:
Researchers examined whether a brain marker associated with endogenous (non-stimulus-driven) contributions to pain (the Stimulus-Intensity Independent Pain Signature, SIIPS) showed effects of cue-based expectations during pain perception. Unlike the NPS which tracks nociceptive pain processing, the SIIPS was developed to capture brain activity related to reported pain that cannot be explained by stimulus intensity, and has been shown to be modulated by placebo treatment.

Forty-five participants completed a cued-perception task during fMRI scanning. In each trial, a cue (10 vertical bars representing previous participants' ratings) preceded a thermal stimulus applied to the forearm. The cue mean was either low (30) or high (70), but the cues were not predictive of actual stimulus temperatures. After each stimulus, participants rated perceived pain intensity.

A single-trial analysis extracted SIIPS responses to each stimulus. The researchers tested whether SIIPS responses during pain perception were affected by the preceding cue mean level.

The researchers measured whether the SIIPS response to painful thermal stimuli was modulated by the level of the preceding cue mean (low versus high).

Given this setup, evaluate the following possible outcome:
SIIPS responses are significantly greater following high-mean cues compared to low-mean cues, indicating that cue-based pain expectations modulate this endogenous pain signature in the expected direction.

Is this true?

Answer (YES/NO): YES